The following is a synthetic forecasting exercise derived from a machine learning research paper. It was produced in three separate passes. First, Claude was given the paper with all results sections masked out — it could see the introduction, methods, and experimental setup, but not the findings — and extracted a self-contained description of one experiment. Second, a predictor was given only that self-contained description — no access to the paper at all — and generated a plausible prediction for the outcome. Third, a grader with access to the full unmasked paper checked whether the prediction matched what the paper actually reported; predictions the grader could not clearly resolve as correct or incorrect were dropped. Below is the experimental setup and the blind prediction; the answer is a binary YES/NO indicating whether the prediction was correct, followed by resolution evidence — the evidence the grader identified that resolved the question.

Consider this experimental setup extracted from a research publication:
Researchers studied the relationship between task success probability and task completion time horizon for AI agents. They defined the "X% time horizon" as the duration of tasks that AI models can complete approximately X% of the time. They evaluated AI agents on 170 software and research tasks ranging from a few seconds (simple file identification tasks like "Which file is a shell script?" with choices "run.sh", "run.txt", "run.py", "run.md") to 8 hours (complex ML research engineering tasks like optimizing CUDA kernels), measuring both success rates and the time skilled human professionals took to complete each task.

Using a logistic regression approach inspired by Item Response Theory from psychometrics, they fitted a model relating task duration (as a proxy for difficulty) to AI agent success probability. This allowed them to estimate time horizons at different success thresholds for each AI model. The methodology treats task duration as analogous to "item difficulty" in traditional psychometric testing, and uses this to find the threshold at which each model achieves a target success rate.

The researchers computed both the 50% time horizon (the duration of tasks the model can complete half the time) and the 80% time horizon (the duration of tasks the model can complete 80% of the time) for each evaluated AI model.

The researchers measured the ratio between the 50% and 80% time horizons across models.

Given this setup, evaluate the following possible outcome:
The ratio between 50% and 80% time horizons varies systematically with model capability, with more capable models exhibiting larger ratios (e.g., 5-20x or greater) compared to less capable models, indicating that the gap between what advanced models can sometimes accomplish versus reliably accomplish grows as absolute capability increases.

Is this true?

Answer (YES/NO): NO